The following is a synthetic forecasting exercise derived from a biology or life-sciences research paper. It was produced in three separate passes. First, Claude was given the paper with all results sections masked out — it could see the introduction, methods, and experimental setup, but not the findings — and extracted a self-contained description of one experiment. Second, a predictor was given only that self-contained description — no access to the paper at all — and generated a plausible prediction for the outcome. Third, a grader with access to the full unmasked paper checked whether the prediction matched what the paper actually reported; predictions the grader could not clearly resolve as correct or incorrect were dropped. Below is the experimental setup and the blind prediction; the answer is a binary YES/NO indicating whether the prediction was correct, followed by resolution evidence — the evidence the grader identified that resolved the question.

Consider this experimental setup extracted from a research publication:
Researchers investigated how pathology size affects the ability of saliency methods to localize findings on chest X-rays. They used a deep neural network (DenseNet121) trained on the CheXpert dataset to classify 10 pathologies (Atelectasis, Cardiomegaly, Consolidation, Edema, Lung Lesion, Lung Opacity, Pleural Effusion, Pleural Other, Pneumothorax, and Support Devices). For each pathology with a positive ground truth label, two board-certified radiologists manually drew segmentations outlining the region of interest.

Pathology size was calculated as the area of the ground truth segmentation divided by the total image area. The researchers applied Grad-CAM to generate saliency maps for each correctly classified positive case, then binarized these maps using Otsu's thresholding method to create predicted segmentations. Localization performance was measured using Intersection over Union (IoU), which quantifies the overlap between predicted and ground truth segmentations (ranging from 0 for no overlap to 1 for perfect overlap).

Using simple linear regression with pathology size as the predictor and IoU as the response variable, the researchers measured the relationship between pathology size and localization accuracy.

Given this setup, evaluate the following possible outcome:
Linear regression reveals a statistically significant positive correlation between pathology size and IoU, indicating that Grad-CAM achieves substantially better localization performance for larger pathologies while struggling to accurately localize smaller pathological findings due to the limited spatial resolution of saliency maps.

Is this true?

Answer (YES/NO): YES